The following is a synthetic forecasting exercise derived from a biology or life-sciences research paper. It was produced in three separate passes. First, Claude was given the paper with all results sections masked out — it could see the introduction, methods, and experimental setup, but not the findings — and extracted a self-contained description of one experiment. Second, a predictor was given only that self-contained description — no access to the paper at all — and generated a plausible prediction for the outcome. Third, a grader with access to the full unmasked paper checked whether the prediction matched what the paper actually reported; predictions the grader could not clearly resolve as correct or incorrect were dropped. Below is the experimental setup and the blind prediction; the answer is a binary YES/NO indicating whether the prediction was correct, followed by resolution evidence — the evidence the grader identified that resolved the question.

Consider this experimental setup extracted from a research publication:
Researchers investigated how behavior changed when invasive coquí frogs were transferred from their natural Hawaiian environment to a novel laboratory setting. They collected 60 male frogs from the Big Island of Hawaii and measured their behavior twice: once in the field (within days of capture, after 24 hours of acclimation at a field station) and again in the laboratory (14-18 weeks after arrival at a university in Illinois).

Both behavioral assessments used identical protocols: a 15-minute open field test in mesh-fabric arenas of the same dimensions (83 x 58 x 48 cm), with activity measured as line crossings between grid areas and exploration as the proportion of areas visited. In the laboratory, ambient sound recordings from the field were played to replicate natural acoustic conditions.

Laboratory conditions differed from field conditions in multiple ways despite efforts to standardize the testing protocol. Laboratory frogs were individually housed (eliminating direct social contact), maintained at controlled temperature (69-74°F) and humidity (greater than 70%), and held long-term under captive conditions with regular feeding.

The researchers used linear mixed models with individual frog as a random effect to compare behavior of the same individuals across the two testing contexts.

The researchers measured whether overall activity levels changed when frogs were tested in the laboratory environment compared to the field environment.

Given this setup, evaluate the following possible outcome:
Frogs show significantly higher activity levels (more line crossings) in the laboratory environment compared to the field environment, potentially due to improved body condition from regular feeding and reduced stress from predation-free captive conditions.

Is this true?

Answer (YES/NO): NO